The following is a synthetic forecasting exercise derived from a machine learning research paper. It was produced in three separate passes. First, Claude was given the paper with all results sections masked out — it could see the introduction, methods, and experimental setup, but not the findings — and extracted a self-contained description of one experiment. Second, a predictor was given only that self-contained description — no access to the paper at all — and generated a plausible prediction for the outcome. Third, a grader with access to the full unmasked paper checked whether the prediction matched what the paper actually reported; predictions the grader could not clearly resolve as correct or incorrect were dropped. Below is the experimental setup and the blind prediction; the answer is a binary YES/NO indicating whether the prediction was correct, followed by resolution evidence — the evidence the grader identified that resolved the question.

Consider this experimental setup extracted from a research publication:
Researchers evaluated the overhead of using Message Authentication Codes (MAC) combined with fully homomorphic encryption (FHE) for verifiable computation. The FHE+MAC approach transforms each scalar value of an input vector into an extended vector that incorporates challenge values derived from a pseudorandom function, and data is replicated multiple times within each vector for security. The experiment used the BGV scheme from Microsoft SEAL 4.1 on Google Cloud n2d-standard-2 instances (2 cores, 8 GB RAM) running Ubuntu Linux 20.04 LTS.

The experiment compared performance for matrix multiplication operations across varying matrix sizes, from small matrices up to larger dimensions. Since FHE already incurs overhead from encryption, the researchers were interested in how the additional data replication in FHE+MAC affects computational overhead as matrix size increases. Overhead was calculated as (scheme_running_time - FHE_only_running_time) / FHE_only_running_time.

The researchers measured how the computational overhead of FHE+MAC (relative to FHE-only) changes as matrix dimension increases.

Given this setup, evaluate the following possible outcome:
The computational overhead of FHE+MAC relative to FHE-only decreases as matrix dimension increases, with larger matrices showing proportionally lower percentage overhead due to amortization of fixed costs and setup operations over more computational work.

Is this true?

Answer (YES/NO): NO